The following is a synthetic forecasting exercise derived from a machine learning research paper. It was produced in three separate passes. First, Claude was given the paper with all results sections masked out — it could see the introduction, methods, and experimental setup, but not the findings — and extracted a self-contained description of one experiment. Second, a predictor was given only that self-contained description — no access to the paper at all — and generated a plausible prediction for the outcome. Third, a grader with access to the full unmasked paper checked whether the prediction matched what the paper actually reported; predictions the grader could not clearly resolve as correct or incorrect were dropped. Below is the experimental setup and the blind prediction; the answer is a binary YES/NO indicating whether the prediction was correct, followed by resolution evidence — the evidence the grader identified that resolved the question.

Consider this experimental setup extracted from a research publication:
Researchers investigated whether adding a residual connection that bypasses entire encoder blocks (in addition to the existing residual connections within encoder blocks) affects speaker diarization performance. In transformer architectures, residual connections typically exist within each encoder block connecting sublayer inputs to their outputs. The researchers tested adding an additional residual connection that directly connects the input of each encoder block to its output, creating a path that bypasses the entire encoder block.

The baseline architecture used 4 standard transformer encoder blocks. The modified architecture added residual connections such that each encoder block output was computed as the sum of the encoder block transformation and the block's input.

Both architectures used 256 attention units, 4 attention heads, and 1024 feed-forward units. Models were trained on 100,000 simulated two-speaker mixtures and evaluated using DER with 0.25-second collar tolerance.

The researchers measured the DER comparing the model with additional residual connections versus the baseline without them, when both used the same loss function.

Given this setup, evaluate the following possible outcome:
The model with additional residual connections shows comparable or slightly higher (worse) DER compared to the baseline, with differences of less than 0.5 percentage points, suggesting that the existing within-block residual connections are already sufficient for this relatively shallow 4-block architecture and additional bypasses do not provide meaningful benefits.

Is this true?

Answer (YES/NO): NO